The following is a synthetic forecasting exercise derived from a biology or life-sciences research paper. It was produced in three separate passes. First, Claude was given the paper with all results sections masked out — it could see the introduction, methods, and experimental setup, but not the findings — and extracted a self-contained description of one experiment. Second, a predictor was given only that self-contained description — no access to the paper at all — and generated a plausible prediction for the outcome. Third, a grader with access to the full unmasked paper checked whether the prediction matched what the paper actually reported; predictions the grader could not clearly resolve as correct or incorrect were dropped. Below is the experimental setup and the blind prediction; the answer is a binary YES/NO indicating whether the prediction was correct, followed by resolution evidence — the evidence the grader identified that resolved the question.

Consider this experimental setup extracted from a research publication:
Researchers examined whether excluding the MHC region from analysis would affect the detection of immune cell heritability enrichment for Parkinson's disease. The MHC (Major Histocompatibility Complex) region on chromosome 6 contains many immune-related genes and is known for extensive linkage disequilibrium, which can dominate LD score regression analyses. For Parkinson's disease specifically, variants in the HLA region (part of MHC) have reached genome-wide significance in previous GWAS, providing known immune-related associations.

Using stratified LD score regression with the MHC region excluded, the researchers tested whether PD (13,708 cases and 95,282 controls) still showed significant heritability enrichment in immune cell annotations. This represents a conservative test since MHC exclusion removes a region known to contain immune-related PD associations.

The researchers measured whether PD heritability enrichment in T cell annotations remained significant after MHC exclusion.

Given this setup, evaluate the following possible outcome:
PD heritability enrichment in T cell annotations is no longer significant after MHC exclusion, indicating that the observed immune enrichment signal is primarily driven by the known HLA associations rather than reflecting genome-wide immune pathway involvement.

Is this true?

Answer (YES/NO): NO